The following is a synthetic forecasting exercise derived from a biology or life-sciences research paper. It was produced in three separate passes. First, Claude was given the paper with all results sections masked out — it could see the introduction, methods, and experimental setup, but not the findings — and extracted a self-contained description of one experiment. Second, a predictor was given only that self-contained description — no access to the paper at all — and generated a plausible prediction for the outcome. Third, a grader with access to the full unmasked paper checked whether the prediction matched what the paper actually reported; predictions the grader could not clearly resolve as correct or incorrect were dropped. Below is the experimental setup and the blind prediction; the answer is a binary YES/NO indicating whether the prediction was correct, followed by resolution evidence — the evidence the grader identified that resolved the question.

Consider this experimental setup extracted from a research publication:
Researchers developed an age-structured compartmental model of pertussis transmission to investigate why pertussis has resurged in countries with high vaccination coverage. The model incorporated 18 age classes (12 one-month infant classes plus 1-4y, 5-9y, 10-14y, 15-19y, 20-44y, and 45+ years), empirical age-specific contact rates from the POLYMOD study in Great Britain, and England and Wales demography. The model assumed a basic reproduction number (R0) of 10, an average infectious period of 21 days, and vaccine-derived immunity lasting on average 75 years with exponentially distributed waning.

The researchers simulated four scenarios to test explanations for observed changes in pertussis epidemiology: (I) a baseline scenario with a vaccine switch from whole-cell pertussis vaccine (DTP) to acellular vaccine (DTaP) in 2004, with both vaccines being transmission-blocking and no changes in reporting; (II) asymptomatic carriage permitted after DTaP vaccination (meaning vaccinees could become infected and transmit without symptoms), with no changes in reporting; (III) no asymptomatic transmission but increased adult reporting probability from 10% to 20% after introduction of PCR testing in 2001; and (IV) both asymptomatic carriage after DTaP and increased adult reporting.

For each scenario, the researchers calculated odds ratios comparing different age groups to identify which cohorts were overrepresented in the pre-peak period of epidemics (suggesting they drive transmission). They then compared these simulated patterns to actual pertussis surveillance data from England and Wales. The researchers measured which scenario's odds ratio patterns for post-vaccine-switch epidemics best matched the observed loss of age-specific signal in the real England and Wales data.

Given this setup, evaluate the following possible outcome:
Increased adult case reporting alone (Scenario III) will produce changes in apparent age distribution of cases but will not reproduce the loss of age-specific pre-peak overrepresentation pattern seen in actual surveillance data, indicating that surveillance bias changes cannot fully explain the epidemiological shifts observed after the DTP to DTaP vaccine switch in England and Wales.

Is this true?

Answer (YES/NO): NO